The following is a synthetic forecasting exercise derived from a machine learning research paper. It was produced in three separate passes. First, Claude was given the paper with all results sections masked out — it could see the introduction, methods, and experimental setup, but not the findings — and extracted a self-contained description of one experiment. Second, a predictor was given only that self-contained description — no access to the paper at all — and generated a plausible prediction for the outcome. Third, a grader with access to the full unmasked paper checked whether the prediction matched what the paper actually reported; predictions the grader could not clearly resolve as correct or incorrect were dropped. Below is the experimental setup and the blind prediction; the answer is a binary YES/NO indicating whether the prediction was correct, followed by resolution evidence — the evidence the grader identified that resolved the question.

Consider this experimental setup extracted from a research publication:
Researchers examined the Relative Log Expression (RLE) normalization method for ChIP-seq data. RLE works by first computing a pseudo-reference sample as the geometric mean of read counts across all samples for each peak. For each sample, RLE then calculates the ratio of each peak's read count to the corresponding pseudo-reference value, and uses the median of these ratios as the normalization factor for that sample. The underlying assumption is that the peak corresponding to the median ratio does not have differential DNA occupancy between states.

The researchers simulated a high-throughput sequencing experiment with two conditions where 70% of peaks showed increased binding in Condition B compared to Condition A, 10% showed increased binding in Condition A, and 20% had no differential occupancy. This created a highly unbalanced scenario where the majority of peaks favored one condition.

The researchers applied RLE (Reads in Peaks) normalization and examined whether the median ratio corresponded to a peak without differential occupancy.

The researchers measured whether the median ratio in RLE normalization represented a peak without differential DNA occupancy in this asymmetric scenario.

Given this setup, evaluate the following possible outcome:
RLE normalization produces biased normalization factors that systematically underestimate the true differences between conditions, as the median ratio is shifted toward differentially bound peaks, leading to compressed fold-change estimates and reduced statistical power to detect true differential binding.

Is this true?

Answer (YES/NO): NO